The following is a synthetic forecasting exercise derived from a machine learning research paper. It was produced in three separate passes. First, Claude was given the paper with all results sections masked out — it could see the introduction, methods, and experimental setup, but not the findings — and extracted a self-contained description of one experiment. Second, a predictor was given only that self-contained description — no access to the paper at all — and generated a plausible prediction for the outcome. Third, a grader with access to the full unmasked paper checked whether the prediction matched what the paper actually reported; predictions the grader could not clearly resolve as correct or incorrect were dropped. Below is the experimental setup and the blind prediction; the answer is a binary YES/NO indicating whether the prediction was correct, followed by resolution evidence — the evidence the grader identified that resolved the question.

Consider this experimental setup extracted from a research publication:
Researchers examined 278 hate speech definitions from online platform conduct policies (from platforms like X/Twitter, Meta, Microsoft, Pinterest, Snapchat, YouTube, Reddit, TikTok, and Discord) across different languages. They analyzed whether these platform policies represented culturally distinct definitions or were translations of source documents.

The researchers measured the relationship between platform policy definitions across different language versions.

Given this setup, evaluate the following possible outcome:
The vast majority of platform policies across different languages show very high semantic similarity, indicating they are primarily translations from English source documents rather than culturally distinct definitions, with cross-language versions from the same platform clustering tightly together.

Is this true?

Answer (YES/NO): NO